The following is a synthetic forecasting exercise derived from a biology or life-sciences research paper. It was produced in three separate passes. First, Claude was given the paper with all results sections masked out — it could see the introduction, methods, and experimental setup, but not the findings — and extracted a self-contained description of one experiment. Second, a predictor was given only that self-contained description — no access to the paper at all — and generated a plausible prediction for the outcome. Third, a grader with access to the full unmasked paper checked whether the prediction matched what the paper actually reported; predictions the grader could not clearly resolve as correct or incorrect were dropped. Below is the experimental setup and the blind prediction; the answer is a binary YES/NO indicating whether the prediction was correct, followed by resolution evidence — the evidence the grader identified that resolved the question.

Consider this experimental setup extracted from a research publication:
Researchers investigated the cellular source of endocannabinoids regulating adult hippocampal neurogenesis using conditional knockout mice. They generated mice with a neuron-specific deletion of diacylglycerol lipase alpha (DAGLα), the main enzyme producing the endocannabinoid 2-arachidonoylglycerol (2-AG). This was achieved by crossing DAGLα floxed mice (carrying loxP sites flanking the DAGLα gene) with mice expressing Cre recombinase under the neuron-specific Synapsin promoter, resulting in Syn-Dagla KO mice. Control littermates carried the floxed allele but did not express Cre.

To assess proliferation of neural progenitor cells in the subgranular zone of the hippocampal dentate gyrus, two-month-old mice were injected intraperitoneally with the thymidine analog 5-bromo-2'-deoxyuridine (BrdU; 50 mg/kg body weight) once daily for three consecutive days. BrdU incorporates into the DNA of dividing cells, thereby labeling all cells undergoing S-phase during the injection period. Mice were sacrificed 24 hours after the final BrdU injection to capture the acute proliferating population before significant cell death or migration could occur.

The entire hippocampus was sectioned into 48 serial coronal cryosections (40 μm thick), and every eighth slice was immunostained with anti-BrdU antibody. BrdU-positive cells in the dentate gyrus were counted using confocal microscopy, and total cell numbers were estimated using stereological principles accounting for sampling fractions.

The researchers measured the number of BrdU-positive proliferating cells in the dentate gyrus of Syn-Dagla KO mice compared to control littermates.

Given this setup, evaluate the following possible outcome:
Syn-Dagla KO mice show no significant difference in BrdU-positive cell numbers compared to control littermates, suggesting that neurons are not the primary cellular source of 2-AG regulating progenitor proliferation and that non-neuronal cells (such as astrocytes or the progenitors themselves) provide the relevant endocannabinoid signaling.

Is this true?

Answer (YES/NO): YES